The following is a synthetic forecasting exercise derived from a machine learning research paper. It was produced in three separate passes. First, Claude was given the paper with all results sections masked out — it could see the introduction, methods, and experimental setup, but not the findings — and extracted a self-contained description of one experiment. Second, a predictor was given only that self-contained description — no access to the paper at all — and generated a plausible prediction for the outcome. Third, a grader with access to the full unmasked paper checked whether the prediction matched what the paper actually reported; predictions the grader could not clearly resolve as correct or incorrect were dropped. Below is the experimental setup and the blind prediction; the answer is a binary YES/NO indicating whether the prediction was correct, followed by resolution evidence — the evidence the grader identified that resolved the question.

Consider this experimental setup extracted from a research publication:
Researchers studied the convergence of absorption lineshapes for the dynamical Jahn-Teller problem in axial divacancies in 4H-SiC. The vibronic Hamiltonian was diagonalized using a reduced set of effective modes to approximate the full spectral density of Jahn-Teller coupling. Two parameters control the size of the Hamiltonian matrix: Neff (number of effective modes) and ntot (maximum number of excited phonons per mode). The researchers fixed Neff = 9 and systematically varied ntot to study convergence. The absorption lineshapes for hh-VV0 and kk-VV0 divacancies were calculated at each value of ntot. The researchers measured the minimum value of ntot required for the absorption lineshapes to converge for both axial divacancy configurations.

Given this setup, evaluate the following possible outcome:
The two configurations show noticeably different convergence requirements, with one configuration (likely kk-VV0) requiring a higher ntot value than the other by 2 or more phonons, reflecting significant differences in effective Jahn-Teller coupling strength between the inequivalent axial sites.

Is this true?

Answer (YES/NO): NO